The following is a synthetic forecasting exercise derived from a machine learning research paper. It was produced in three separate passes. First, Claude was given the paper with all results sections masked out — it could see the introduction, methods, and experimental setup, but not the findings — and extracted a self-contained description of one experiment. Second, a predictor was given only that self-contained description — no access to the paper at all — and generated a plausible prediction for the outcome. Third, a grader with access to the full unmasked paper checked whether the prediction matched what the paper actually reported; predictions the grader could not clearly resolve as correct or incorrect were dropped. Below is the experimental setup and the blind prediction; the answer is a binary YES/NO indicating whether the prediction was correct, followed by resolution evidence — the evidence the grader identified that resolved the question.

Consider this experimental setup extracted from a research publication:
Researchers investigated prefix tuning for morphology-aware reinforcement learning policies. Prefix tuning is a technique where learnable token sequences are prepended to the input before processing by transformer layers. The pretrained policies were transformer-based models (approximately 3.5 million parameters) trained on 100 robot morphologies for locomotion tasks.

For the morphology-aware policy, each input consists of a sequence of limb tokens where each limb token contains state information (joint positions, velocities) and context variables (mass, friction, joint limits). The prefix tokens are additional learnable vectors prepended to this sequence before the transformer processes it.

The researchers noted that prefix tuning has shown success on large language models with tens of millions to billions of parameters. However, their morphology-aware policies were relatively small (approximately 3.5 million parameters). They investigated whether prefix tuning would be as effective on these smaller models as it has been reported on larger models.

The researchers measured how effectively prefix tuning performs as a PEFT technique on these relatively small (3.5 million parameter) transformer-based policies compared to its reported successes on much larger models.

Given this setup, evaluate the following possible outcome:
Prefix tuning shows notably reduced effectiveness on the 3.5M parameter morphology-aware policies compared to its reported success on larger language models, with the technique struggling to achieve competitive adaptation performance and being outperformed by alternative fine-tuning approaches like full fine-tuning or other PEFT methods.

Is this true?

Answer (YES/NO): NO